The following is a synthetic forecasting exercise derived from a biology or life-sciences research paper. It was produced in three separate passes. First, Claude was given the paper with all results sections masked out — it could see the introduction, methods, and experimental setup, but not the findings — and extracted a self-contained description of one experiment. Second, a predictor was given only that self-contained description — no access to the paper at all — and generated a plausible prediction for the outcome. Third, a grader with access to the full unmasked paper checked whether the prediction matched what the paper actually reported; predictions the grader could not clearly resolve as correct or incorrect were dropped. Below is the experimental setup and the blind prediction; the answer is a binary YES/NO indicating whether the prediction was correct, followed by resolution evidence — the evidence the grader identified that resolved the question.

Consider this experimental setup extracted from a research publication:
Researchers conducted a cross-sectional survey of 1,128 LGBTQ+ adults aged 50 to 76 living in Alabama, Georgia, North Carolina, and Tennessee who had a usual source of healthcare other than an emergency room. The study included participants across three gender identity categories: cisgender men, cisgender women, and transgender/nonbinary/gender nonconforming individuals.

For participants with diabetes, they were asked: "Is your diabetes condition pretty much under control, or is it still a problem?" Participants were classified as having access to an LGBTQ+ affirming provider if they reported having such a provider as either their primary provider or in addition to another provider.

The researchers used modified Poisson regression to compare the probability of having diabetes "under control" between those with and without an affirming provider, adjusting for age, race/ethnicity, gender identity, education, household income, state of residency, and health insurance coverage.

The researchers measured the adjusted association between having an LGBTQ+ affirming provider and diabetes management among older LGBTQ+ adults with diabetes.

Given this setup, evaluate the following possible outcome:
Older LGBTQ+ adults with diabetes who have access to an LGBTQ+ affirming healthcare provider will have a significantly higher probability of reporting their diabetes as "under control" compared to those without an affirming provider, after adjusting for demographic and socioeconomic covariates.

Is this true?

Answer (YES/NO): NO